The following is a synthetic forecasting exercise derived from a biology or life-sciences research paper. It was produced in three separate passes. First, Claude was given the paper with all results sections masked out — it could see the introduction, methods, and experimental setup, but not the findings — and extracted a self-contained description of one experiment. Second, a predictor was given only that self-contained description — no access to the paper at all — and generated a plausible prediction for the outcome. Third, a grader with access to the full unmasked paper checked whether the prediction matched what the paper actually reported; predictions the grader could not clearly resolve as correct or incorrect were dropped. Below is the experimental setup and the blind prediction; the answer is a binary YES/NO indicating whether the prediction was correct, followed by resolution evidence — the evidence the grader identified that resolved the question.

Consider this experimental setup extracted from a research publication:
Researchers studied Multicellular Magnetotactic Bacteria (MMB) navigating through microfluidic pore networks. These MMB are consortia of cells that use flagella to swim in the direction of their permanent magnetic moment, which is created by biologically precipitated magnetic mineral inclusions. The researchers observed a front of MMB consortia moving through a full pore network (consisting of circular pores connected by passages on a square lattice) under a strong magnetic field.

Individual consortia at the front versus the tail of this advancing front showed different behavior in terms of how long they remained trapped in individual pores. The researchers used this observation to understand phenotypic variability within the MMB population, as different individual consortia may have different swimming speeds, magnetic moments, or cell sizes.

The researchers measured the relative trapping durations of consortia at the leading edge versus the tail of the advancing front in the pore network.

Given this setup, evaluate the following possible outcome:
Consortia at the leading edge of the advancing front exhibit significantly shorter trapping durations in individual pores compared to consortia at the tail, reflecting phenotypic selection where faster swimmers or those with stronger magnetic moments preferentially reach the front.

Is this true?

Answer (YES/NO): YES